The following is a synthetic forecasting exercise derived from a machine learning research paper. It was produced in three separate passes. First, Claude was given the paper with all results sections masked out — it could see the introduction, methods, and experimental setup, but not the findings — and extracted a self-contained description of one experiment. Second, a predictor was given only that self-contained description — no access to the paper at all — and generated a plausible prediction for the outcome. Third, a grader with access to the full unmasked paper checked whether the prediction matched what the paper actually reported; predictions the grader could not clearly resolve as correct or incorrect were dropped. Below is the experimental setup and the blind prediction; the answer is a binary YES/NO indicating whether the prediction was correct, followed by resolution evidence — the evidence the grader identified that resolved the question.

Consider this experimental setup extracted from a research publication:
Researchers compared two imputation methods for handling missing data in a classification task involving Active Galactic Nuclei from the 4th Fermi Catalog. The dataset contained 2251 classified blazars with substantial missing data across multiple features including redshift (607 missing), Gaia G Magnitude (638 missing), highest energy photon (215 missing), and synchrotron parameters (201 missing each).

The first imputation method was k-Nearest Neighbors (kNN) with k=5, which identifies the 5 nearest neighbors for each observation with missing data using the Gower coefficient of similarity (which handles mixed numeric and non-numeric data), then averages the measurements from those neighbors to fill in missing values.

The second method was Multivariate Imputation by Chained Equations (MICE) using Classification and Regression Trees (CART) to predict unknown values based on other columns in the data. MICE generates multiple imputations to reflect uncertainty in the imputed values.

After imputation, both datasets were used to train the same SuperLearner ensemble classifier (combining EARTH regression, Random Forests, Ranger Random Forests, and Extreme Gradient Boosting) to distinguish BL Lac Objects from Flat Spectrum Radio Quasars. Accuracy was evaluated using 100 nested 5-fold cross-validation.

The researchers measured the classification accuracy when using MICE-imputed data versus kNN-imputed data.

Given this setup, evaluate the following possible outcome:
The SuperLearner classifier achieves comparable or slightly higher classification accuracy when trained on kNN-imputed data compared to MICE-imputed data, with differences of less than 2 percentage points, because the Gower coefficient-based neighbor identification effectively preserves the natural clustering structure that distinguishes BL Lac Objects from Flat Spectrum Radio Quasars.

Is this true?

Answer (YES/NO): YES